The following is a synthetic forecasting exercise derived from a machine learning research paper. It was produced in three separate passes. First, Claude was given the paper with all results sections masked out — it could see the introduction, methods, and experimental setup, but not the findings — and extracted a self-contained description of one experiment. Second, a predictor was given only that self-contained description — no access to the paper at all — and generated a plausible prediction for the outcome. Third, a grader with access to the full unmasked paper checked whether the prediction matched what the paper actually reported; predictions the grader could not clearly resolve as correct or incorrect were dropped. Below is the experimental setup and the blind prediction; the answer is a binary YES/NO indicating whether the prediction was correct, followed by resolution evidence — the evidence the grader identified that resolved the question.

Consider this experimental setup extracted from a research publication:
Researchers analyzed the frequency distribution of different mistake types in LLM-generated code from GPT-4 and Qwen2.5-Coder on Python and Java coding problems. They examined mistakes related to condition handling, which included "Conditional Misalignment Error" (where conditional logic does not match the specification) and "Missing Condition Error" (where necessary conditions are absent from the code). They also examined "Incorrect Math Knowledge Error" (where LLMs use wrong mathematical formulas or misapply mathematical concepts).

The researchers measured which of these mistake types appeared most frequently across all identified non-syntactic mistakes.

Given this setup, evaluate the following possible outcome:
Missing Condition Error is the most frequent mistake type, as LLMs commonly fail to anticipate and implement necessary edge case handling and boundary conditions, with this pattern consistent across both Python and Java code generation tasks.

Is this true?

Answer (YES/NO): NO